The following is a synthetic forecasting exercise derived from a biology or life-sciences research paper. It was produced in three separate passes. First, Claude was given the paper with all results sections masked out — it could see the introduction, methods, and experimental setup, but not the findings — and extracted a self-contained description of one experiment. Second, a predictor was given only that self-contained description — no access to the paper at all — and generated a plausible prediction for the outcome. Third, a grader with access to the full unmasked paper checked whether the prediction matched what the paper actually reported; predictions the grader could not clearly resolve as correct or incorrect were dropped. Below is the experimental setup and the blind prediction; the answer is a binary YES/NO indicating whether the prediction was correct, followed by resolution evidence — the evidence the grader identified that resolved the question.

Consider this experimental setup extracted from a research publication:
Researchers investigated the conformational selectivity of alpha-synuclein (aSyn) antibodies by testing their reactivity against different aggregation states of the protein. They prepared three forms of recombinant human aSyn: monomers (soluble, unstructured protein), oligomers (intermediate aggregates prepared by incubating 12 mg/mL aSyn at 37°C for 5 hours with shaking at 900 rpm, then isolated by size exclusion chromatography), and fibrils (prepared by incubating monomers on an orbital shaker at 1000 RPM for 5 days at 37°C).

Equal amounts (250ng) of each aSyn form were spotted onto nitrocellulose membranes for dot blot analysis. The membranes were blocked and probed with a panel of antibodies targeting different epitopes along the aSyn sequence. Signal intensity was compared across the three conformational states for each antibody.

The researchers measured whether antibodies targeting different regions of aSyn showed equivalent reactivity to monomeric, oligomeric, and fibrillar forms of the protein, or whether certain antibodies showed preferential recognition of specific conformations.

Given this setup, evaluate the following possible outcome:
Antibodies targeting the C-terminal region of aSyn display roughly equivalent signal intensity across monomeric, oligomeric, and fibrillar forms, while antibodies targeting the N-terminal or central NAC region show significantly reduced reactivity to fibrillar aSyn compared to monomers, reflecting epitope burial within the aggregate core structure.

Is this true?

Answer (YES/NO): NO